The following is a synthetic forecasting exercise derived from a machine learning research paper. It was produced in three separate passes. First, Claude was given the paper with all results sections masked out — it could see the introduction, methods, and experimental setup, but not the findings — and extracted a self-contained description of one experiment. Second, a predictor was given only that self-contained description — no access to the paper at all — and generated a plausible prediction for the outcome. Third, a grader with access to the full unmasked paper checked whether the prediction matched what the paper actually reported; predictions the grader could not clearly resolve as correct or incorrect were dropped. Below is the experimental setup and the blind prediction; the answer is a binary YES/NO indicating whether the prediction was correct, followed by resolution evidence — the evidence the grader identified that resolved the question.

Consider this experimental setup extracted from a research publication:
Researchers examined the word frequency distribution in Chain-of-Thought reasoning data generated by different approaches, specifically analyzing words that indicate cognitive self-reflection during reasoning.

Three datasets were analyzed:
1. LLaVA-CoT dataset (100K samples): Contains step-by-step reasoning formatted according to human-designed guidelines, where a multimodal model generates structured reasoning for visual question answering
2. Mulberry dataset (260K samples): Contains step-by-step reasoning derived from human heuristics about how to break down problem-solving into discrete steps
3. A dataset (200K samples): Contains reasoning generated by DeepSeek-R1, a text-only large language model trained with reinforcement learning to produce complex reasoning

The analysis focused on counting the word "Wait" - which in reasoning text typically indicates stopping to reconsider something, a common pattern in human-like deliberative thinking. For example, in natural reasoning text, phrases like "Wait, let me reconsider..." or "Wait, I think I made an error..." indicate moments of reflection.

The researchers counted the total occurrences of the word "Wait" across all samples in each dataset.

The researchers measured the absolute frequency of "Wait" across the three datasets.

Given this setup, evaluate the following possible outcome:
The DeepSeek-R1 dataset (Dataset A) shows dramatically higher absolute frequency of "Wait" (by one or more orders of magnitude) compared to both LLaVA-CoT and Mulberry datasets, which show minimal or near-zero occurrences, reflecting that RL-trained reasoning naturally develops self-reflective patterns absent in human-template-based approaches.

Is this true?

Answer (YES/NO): NO